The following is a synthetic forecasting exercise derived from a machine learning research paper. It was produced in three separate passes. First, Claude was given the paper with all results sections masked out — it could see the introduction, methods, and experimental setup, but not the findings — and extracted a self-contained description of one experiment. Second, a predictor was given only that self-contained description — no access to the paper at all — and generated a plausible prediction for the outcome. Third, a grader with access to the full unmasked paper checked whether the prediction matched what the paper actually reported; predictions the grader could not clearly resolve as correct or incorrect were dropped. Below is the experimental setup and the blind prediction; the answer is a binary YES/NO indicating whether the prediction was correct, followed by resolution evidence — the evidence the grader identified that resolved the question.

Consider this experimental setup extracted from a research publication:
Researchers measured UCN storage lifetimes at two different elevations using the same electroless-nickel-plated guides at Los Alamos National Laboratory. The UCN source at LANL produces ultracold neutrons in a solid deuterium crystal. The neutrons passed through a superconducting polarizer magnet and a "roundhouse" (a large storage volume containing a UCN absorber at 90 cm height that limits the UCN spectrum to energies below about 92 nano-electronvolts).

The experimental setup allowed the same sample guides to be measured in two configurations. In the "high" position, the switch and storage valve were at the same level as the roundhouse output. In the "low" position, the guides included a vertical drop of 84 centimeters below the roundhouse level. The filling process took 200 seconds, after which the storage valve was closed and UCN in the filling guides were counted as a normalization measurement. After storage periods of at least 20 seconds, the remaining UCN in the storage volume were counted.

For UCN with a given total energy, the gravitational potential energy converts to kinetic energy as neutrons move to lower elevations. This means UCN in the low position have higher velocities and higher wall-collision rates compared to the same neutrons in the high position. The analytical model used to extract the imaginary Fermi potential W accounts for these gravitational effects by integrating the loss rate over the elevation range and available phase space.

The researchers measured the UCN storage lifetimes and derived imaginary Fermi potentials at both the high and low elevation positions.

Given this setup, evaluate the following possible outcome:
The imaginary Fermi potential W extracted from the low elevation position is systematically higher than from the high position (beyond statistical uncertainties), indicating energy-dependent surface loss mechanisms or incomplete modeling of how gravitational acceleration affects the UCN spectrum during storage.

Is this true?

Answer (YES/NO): NO